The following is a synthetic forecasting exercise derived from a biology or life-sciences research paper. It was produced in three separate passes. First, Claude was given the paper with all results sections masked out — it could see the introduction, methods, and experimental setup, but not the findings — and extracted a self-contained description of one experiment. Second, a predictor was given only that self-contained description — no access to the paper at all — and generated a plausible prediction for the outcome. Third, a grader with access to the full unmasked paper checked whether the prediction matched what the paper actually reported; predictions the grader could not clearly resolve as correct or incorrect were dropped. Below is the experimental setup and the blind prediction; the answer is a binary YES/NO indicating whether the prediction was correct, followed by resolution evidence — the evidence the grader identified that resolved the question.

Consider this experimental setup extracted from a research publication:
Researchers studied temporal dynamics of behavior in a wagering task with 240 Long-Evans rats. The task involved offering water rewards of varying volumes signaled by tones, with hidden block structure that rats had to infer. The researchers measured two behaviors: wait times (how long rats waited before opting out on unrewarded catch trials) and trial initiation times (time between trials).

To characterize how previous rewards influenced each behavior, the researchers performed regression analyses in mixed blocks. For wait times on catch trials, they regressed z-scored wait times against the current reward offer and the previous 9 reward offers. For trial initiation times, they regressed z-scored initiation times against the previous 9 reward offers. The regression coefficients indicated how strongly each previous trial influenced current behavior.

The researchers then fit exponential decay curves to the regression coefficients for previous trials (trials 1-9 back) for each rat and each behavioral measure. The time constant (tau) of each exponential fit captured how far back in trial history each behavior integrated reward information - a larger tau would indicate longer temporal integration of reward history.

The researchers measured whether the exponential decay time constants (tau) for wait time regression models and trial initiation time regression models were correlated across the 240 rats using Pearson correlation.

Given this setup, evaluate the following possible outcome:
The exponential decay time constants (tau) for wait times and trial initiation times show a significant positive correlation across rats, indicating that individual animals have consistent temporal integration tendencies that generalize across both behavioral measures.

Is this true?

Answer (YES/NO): NO